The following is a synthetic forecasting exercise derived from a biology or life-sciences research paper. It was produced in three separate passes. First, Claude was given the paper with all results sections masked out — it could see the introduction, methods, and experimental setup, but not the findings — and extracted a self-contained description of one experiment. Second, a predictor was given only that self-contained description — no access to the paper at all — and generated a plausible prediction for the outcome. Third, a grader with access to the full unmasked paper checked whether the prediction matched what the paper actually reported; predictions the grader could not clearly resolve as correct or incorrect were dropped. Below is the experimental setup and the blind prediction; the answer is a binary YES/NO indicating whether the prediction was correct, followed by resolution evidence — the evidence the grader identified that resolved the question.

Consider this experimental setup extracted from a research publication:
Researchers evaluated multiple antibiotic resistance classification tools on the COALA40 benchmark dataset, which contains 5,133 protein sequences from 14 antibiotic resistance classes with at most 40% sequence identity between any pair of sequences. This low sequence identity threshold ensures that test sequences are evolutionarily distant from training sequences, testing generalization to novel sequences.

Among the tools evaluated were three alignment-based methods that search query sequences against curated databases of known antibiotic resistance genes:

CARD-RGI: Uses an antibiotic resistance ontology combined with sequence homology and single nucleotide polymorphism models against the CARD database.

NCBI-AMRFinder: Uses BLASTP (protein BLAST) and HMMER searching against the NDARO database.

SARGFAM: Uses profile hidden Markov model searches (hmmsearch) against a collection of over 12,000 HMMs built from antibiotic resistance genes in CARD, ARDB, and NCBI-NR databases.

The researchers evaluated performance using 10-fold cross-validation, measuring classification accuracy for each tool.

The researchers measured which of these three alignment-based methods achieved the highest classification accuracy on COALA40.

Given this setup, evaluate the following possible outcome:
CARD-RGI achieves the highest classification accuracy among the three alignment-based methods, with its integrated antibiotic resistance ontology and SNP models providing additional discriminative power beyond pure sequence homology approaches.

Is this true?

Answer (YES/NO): YES